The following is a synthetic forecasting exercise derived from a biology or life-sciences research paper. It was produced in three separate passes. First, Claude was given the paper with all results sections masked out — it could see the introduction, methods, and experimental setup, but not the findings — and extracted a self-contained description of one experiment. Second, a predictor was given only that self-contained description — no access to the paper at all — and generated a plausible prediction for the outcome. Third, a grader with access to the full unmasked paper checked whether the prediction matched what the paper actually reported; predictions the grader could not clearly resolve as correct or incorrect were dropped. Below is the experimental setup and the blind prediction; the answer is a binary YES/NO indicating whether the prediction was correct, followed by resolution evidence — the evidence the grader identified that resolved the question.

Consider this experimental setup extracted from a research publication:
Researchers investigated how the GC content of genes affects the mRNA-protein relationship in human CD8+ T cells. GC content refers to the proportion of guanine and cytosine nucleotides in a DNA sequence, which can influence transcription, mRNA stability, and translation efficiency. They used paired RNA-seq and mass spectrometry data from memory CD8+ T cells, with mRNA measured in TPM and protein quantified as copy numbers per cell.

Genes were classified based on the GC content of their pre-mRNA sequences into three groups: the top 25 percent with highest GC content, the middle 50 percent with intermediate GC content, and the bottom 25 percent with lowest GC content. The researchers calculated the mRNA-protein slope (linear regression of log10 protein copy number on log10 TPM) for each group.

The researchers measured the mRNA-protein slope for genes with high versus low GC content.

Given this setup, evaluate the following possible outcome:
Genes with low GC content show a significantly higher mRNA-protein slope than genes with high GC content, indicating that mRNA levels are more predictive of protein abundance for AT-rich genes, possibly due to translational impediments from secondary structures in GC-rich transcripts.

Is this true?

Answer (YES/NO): NO